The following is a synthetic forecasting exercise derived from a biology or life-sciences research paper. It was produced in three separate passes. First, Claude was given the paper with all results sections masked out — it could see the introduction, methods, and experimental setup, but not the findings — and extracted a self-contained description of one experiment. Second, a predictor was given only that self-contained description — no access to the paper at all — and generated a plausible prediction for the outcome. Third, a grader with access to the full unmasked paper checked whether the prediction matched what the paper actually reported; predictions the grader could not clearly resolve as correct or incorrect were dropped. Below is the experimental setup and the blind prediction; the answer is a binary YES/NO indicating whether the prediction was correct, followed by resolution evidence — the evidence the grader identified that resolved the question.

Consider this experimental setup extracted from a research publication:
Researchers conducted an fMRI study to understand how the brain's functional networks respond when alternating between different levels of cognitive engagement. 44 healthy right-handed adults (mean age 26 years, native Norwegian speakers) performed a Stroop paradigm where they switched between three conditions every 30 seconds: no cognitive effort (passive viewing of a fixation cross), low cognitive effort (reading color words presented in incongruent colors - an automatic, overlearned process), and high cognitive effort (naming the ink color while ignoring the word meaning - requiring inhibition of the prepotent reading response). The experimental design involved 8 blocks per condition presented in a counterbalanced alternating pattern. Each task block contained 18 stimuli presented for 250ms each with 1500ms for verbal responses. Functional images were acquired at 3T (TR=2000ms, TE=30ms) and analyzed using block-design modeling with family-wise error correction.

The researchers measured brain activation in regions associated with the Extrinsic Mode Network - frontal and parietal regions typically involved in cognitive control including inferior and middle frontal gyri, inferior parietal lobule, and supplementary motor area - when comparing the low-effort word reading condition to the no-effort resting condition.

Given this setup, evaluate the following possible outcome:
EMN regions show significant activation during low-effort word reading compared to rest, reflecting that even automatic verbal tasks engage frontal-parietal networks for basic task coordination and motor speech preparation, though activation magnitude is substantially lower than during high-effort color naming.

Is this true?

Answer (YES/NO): NO